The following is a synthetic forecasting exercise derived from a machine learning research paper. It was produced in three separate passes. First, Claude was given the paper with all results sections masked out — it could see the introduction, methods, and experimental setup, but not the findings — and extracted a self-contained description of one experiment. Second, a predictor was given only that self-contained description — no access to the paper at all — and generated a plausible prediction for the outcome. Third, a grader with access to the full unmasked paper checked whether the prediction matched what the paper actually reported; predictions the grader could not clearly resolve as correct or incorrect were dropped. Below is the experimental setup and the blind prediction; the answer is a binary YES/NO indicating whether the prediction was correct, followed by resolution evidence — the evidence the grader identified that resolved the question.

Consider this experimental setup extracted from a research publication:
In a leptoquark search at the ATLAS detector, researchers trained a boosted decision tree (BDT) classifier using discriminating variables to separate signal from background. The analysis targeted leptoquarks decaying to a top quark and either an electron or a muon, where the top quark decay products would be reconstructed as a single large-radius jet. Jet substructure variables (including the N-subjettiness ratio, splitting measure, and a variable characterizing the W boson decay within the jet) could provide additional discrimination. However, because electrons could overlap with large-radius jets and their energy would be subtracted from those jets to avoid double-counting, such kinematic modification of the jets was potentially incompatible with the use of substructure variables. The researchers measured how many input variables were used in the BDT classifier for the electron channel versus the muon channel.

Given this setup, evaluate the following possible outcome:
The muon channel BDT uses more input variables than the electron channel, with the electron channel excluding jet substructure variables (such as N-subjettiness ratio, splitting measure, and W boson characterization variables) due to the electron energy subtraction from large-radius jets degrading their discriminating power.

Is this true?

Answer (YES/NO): YES